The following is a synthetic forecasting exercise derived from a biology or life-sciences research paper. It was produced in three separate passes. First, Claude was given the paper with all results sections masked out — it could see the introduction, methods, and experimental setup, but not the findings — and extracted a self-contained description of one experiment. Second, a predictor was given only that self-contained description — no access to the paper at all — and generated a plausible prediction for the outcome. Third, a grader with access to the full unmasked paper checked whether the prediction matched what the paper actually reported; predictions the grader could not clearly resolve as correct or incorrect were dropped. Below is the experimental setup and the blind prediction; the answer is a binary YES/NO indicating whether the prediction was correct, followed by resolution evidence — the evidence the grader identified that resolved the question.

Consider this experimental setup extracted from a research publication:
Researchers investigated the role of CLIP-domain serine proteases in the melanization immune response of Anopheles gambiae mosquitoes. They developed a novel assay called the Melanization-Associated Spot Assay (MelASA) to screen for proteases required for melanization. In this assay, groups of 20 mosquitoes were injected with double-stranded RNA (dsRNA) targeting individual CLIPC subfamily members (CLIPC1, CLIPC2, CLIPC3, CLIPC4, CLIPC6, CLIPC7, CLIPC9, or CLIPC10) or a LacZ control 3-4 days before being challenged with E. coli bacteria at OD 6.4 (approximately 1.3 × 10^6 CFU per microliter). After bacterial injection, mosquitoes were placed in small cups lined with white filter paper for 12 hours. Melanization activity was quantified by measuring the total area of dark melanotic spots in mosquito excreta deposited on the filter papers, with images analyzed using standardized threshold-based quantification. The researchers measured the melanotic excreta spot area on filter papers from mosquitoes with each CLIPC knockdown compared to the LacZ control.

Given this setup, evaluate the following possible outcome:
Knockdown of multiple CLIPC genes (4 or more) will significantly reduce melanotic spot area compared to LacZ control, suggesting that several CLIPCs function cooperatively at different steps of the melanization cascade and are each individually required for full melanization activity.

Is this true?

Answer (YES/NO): NO